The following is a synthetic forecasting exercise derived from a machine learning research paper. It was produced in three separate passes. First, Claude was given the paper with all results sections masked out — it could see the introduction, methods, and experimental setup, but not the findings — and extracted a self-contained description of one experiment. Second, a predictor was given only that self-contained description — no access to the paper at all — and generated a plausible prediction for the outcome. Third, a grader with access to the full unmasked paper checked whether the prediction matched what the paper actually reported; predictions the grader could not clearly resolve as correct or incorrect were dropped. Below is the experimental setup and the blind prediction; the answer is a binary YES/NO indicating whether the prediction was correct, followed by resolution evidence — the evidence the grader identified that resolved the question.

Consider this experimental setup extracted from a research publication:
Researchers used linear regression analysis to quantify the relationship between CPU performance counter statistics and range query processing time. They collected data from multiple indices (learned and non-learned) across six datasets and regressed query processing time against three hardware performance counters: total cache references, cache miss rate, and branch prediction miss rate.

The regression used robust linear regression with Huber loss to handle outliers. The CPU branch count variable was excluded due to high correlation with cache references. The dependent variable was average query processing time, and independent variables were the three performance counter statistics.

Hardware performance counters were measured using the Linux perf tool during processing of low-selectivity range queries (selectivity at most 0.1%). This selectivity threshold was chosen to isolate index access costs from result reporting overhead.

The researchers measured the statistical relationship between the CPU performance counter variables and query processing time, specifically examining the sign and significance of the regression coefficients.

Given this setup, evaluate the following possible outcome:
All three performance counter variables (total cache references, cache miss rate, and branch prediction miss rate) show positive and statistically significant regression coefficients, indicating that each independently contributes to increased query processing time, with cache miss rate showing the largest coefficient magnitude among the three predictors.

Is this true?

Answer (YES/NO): NO